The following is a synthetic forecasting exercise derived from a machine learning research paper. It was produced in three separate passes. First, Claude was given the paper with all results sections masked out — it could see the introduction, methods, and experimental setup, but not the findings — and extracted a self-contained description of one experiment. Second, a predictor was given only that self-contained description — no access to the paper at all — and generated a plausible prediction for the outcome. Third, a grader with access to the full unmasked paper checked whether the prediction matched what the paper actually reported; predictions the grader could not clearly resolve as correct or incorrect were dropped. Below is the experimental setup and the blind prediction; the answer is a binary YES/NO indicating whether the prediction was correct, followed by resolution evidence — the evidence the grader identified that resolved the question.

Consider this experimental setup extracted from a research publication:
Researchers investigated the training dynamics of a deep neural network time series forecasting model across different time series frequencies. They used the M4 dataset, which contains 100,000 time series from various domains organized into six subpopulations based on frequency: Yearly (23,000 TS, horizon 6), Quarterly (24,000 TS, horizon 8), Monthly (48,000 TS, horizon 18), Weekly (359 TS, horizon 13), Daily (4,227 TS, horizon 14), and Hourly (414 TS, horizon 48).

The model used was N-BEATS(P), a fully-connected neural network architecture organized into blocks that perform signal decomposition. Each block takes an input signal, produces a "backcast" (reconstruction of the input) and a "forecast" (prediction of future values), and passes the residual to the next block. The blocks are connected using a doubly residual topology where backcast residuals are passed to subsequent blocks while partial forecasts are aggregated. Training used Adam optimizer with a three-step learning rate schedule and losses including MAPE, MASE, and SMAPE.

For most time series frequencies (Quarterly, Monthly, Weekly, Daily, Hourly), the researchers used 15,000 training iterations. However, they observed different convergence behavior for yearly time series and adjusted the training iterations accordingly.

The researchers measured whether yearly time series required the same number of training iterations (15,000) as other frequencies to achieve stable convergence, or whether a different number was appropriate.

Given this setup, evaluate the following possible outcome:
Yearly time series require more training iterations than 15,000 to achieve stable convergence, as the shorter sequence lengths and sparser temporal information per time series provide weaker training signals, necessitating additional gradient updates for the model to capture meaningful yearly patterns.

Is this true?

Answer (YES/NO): NO